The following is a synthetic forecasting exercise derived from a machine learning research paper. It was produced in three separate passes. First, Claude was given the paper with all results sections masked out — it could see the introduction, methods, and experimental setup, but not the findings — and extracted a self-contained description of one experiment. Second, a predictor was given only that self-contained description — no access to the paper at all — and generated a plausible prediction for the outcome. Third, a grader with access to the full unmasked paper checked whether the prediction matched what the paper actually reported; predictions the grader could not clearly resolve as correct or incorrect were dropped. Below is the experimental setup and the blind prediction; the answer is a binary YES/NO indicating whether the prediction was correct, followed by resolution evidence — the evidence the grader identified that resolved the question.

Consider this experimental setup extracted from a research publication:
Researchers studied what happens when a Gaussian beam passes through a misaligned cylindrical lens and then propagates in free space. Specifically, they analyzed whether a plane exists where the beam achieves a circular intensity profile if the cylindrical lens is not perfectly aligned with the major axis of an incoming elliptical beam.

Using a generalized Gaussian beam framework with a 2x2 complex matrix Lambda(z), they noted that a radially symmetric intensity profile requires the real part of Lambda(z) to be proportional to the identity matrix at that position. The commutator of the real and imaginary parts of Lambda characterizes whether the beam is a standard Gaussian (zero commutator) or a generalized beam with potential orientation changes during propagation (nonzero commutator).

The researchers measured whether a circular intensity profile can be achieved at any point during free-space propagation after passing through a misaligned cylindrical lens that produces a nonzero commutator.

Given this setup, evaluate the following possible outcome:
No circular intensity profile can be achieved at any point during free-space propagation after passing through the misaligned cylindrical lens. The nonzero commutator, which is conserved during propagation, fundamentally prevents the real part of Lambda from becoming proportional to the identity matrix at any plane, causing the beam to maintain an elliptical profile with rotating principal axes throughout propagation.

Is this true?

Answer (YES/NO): YES